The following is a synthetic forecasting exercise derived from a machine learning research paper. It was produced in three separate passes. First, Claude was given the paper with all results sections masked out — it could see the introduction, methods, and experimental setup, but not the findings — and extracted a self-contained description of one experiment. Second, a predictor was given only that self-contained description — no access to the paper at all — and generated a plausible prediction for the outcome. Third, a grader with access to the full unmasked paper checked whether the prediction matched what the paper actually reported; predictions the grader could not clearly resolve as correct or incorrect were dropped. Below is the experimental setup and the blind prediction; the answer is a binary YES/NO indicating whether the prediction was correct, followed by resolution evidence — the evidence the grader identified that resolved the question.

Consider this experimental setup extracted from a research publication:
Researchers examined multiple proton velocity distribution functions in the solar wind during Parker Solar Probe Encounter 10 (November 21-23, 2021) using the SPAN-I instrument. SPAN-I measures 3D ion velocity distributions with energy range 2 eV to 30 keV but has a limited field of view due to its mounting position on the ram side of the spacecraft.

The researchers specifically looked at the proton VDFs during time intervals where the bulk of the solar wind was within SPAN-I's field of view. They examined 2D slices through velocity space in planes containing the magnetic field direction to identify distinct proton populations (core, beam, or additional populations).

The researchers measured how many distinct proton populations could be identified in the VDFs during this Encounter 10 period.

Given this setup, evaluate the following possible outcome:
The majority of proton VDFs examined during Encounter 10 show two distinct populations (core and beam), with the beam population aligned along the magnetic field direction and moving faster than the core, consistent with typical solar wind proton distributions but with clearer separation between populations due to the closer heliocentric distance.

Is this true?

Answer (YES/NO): NO